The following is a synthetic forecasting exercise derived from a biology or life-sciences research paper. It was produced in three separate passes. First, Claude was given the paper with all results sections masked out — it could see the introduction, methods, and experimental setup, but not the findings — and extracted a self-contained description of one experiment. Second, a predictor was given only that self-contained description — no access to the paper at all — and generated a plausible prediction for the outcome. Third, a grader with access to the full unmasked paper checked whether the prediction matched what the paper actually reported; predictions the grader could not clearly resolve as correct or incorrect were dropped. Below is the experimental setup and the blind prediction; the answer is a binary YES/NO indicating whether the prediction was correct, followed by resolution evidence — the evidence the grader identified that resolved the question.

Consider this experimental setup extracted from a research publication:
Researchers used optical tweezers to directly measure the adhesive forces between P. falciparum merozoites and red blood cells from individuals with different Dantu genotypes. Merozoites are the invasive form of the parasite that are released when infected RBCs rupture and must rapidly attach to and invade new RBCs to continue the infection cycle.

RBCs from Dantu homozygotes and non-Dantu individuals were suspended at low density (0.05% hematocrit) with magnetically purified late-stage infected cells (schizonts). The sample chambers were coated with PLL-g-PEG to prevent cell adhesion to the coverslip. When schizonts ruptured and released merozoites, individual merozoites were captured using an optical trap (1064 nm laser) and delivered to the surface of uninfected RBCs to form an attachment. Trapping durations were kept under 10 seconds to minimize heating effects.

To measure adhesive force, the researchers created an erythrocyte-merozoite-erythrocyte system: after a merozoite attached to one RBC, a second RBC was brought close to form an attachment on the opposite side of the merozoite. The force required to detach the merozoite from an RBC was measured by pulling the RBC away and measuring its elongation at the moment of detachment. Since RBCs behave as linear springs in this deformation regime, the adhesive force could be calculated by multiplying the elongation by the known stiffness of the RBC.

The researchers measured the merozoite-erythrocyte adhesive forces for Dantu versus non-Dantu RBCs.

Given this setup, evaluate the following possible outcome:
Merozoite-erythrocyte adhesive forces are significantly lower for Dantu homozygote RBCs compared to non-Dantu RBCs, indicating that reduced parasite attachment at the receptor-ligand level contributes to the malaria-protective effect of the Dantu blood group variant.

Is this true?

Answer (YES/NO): NO